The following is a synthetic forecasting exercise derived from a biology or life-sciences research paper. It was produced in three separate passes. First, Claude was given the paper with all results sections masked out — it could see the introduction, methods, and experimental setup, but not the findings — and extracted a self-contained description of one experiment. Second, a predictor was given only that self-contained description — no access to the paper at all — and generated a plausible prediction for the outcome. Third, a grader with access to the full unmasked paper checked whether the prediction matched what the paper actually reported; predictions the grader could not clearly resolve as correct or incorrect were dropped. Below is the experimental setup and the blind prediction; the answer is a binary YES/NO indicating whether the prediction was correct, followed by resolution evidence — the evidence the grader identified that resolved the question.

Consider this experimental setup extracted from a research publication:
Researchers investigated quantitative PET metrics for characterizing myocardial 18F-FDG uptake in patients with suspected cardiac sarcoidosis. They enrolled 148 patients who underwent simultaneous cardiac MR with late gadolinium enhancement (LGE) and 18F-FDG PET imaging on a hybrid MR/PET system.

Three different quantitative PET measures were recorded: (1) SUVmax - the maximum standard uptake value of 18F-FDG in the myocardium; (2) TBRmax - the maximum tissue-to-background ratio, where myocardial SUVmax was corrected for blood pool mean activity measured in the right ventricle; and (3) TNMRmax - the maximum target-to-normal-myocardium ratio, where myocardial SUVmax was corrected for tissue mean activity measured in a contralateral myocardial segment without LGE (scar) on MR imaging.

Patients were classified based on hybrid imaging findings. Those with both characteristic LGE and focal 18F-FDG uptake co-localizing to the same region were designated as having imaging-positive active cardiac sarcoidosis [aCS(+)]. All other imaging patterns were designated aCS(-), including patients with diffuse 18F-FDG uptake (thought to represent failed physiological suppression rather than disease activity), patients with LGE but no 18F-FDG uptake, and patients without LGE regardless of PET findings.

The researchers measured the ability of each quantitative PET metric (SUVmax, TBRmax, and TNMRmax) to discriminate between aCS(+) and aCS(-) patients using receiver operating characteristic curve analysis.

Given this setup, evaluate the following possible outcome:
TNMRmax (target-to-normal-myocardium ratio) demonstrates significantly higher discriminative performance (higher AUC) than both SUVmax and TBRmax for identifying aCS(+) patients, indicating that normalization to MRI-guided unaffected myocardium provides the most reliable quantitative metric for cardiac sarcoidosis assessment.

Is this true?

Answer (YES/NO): YES